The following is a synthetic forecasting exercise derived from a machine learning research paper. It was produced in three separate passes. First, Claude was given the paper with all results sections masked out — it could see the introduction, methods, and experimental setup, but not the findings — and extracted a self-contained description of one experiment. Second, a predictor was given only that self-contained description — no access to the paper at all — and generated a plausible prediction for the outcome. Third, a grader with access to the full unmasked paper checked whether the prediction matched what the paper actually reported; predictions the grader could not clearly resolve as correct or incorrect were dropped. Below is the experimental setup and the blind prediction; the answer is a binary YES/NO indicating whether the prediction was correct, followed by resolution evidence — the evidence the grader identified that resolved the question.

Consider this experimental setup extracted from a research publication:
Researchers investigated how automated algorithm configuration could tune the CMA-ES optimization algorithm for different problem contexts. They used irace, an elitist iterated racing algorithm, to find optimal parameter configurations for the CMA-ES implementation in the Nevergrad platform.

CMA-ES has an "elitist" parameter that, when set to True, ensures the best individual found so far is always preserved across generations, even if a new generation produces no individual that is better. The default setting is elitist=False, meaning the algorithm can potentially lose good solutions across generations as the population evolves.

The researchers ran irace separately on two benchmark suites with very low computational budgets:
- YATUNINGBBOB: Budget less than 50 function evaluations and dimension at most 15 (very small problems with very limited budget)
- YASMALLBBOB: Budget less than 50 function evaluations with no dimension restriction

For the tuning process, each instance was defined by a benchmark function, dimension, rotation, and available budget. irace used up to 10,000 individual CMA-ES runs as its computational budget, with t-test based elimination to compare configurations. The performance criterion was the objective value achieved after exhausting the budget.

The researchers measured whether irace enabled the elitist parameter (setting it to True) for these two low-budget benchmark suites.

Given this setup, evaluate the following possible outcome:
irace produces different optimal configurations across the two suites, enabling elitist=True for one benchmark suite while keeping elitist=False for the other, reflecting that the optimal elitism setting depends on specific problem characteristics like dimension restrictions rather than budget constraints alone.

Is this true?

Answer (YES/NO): YES